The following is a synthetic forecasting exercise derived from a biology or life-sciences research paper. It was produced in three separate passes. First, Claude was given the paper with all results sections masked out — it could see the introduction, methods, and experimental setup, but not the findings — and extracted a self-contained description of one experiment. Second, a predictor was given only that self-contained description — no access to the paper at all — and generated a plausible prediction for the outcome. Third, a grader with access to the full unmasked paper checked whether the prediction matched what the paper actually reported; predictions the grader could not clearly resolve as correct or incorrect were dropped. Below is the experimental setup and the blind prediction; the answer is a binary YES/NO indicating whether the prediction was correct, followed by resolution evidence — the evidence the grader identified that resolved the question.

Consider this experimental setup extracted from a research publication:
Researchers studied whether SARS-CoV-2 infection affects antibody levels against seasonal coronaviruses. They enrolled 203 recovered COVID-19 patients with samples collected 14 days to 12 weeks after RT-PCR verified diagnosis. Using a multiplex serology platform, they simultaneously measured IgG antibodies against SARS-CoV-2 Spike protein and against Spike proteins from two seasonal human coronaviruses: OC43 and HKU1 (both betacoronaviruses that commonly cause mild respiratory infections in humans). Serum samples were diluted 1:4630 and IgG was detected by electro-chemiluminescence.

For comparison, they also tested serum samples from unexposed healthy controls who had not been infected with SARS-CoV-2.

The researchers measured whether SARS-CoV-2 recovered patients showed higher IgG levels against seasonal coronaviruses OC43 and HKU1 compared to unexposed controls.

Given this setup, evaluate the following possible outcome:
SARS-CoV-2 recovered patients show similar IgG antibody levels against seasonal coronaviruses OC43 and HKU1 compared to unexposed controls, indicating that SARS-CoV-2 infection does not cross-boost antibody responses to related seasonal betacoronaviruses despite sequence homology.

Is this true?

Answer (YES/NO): NO